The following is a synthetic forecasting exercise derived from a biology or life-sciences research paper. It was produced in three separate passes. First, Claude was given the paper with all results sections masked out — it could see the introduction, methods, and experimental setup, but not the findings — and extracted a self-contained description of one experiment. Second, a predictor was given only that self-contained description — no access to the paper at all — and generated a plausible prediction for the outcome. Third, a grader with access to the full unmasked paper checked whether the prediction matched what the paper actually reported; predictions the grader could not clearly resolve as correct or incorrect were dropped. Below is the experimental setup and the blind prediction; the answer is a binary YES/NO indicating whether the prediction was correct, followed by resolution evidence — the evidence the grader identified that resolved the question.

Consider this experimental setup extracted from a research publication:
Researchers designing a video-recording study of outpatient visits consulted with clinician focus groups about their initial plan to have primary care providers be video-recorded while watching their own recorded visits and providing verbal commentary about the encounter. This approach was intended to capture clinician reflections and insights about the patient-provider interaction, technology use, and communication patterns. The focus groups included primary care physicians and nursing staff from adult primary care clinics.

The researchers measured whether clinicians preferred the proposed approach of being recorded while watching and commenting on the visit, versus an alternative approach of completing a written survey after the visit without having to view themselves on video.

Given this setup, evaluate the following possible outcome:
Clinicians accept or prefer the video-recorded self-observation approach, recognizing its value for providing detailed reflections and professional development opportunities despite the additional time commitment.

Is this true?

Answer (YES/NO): NO